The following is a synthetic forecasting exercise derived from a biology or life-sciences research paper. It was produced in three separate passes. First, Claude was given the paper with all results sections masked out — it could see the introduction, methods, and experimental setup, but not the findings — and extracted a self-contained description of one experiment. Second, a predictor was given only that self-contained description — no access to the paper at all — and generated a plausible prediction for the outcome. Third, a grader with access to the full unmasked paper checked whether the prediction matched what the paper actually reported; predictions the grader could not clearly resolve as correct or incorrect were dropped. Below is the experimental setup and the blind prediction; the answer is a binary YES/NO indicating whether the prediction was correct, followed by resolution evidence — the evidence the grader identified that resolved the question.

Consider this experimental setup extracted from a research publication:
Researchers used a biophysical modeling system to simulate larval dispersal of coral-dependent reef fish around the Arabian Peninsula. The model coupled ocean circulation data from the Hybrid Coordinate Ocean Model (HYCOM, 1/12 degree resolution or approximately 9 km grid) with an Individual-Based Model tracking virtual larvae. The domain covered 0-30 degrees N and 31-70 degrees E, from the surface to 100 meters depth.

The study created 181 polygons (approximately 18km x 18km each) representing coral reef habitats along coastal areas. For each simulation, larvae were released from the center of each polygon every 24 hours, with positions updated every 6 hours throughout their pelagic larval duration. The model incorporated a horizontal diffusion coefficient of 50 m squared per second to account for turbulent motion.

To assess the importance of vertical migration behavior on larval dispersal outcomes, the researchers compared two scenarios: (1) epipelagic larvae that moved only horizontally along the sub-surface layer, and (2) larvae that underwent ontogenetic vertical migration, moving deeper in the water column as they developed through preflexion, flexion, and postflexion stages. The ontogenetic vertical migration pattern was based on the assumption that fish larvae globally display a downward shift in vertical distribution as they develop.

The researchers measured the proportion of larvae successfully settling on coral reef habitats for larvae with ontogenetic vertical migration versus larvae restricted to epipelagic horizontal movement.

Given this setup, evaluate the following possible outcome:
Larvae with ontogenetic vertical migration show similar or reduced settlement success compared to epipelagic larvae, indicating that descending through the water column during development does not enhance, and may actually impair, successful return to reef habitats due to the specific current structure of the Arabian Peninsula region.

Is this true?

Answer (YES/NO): NO